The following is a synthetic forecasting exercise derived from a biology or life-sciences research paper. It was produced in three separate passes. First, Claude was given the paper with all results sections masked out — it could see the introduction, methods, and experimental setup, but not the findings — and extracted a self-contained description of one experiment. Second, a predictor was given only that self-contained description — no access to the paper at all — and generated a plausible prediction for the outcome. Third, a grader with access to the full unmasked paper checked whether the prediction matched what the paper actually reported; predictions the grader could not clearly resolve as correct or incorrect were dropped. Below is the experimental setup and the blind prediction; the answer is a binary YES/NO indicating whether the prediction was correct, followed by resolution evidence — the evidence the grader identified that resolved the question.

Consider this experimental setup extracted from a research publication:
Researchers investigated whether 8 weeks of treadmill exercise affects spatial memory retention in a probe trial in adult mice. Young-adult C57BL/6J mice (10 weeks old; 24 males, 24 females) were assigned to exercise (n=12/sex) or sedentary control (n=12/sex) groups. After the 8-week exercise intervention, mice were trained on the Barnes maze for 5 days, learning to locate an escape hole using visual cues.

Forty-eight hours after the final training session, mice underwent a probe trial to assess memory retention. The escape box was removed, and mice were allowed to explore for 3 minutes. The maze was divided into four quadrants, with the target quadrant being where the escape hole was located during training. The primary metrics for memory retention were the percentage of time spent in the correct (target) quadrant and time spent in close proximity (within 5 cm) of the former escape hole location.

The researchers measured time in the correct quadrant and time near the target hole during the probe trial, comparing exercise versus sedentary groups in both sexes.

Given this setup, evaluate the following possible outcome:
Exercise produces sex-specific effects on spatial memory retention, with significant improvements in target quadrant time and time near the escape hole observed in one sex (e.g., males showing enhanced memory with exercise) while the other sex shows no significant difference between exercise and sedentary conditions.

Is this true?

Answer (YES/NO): NO